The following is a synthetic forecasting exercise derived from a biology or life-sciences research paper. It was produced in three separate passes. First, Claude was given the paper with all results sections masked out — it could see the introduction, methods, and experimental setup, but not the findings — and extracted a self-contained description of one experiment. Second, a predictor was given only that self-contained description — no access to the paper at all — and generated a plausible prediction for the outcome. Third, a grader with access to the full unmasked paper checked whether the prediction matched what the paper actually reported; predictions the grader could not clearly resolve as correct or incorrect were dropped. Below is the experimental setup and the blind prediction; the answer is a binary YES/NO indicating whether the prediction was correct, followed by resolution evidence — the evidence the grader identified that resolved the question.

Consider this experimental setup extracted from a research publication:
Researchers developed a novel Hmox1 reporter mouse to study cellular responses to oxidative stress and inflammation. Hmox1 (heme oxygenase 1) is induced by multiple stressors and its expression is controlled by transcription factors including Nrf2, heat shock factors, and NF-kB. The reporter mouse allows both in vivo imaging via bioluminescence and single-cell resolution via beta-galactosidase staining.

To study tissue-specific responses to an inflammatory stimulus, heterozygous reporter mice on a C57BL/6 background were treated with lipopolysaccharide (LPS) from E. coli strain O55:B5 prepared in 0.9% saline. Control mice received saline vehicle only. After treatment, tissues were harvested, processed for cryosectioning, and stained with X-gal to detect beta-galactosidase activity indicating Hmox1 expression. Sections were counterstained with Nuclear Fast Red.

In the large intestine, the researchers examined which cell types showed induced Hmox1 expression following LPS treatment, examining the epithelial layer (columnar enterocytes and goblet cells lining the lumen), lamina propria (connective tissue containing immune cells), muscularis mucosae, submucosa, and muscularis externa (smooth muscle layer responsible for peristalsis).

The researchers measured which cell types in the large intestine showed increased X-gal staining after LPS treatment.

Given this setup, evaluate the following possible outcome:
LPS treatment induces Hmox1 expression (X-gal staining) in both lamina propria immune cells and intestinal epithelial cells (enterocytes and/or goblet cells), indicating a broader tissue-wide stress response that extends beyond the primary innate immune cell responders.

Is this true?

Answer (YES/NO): NO